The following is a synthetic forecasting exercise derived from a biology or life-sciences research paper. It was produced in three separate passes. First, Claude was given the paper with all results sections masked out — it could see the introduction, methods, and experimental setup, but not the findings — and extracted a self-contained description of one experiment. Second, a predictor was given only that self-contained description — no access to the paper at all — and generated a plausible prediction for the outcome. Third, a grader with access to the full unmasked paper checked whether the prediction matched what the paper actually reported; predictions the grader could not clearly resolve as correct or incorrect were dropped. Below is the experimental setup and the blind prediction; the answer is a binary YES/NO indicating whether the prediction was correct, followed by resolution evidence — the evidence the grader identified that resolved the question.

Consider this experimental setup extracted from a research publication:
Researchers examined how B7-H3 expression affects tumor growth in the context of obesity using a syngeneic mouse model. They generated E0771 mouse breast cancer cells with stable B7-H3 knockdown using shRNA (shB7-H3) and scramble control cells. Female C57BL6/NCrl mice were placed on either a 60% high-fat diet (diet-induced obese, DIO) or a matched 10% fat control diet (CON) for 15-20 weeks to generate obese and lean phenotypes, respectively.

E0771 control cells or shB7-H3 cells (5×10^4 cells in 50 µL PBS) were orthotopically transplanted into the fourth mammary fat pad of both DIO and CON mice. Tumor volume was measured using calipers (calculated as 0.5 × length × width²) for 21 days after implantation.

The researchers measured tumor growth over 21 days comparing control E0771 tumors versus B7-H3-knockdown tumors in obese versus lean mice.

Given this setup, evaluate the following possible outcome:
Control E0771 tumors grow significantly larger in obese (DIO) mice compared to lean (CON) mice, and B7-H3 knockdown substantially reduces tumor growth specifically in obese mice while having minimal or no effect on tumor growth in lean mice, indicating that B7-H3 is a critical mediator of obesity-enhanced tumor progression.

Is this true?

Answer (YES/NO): YES